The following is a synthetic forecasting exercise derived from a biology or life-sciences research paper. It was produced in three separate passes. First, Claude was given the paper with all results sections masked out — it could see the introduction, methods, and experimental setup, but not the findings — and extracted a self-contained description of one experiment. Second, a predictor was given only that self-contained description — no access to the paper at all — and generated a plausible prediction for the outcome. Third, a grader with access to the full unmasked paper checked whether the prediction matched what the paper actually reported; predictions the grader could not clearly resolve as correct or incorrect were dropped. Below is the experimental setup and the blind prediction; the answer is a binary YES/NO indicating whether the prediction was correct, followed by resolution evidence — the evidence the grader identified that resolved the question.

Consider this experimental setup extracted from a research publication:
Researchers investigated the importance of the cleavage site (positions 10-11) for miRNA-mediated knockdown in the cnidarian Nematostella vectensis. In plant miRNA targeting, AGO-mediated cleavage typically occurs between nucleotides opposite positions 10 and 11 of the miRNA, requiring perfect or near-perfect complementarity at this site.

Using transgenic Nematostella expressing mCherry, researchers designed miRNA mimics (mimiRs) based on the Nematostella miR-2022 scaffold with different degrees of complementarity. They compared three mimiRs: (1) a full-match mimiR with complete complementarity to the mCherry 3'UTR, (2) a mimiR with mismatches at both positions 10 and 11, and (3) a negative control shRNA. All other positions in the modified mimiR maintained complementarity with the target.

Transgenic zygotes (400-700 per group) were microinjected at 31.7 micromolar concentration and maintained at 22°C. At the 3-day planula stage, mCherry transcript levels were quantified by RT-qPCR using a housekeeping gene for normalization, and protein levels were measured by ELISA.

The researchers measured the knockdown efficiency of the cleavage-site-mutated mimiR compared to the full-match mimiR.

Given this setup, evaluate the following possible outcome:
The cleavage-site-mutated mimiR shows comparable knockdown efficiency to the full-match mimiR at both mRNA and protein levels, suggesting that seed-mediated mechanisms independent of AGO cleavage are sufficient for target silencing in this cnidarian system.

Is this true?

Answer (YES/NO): NO